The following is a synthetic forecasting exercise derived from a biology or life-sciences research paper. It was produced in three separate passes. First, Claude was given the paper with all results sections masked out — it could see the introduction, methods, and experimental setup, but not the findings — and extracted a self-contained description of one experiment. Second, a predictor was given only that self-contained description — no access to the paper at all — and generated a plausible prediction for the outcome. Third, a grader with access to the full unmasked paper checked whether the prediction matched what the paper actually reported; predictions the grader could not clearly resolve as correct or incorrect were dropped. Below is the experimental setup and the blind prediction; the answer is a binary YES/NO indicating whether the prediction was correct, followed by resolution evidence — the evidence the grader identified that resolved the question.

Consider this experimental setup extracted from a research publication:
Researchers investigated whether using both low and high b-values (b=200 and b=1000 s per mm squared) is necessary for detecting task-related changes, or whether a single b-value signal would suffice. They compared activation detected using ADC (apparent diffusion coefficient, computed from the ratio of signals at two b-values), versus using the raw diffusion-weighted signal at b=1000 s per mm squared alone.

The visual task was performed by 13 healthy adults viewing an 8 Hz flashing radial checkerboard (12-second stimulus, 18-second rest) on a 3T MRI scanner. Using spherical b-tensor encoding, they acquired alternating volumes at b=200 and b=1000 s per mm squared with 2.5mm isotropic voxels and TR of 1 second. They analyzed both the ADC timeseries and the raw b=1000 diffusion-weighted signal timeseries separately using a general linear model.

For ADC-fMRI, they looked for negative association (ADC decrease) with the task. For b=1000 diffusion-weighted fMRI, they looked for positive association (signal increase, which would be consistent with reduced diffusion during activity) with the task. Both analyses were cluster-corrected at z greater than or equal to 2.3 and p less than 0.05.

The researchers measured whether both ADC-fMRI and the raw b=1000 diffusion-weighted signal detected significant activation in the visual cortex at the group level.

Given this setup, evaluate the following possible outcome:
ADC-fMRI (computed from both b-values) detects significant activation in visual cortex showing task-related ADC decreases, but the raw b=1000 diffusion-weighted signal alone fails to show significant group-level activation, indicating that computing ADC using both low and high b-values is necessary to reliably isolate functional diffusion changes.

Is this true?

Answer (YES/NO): NO